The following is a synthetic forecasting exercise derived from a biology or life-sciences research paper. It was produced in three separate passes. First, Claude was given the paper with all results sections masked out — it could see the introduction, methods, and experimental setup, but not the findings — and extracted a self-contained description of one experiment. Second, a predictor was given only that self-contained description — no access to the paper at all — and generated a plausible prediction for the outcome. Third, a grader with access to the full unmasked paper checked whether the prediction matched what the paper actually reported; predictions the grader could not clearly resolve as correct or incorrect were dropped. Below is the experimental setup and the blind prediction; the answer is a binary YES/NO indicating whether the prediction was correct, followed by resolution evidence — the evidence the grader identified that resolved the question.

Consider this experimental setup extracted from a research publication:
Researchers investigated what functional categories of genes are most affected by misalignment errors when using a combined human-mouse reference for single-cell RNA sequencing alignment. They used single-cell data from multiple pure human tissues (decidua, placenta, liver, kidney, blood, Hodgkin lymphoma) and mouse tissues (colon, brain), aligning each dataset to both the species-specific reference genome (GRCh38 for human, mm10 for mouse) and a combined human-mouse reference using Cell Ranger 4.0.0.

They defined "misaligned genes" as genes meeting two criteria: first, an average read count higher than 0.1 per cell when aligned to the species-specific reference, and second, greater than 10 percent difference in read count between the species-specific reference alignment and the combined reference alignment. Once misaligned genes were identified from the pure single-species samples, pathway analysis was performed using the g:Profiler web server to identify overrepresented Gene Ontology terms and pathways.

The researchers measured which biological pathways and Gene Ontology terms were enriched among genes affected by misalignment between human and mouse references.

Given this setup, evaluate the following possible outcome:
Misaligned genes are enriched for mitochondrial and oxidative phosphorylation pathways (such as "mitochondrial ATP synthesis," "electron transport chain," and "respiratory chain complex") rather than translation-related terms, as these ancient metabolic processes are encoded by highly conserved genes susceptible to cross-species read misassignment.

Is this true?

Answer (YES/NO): NO